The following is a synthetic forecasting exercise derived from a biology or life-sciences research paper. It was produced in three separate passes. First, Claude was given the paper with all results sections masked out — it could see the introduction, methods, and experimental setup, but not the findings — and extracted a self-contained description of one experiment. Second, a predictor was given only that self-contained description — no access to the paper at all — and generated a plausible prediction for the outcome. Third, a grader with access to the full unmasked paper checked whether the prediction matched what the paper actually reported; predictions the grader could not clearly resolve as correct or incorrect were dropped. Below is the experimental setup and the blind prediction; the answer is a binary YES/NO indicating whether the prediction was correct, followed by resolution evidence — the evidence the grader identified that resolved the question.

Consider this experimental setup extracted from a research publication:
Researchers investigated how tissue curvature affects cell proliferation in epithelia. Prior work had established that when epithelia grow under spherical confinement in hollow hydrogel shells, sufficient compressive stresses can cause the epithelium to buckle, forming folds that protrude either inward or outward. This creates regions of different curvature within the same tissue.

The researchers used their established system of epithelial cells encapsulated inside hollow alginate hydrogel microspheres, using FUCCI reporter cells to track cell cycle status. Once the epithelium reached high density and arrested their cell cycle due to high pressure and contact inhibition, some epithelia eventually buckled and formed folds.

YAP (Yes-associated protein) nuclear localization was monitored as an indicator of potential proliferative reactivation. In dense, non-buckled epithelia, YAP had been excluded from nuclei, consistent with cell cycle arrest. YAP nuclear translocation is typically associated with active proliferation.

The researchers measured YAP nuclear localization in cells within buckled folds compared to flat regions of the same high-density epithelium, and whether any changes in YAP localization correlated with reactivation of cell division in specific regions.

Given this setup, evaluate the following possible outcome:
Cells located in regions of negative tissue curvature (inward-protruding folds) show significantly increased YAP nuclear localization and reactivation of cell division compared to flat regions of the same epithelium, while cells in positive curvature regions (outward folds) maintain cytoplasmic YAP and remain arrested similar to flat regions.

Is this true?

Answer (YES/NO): NO